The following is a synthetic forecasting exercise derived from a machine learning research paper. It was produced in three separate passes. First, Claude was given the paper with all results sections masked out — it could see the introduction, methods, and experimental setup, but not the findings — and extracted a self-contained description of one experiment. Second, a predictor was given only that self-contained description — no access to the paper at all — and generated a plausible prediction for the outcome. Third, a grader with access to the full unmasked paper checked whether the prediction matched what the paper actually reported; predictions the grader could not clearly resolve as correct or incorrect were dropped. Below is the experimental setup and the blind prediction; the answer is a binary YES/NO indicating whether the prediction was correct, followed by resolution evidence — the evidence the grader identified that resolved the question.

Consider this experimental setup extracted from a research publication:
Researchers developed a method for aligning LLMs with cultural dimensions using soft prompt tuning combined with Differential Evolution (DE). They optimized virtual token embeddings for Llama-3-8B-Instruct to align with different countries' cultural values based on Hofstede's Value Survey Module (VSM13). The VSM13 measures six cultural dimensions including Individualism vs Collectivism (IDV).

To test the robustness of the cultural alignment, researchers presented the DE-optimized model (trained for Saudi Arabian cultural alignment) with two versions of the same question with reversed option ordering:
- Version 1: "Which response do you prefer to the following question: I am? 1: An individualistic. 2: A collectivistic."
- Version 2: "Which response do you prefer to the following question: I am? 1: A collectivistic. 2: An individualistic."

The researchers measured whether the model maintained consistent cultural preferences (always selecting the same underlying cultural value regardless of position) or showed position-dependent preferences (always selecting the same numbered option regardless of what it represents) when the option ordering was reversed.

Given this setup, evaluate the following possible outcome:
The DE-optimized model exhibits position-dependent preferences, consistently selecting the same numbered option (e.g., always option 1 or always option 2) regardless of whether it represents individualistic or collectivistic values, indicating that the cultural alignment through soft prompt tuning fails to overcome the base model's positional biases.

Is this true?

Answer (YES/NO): NO